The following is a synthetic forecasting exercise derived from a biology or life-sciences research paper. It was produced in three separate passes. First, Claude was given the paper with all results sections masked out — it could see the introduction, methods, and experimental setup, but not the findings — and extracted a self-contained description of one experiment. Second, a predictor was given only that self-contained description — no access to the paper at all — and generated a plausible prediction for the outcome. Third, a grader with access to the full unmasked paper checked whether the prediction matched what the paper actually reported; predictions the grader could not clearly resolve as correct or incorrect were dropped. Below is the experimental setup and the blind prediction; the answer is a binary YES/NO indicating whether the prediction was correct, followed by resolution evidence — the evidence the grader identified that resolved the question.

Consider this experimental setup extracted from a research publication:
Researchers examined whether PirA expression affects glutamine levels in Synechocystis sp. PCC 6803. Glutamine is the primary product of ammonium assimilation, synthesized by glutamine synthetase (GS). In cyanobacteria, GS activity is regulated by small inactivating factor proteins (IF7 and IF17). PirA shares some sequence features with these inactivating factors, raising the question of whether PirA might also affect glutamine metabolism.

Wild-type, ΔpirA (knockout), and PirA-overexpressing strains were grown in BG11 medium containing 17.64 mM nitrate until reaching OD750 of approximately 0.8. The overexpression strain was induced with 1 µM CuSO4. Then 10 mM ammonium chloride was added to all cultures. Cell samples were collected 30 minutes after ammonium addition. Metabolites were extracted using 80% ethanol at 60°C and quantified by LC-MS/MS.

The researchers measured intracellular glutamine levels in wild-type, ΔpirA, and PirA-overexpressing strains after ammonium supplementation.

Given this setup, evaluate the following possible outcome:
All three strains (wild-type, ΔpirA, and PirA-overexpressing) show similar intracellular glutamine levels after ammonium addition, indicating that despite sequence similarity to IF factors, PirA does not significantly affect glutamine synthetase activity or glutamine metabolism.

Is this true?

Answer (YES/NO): NO